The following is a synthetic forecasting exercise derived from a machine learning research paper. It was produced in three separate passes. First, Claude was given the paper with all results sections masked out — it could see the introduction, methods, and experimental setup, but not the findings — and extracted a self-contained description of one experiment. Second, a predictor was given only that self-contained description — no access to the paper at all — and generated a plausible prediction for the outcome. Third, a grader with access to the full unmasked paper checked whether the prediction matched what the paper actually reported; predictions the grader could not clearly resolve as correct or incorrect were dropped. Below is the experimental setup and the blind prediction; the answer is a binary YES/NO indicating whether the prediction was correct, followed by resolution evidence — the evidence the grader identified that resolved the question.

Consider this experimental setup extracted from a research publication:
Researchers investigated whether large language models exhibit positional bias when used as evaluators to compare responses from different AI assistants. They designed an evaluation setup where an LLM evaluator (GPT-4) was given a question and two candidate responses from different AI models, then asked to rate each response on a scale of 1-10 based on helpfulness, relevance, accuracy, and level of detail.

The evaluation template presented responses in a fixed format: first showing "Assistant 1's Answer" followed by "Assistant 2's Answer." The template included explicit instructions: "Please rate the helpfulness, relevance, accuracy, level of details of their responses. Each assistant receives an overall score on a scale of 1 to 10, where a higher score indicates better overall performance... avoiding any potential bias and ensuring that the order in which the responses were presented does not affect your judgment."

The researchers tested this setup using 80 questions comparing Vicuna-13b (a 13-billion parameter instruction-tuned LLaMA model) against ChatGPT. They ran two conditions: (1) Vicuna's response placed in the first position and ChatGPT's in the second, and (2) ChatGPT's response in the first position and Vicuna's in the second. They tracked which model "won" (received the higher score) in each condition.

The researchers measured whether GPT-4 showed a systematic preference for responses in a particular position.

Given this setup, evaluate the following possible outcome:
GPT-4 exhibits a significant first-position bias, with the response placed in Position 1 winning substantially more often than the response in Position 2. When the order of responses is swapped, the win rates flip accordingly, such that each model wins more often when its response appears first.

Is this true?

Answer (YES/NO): YES